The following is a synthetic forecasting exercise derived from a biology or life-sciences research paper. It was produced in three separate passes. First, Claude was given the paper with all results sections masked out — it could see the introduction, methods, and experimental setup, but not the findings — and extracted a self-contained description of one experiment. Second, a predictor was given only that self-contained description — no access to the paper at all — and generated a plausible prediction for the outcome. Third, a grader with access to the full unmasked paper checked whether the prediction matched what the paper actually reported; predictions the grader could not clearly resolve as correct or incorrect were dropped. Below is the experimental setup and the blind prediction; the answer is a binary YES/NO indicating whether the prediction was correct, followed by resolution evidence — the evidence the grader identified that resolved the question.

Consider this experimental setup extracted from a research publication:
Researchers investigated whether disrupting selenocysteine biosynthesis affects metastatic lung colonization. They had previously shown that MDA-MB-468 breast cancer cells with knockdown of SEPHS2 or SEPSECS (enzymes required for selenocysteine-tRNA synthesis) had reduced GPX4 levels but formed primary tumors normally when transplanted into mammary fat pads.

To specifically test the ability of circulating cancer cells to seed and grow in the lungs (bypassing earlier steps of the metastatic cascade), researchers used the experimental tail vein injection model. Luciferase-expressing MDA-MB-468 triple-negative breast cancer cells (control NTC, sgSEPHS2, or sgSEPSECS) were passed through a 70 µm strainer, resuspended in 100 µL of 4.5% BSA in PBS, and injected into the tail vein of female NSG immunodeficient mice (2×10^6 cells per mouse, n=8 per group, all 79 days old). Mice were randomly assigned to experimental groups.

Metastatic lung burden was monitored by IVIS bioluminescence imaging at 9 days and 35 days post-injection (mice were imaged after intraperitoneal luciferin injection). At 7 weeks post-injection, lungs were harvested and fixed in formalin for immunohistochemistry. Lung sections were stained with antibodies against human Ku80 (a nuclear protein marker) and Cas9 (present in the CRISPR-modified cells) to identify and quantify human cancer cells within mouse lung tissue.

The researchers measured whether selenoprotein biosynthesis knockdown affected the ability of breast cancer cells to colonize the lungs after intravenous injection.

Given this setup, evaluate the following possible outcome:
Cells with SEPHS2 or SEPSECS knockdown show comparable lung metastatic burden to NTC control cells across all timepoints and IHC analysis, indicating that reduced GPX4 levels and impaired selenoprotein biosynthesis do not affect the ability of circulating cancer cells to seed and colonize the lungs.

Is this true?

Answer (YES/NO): NO